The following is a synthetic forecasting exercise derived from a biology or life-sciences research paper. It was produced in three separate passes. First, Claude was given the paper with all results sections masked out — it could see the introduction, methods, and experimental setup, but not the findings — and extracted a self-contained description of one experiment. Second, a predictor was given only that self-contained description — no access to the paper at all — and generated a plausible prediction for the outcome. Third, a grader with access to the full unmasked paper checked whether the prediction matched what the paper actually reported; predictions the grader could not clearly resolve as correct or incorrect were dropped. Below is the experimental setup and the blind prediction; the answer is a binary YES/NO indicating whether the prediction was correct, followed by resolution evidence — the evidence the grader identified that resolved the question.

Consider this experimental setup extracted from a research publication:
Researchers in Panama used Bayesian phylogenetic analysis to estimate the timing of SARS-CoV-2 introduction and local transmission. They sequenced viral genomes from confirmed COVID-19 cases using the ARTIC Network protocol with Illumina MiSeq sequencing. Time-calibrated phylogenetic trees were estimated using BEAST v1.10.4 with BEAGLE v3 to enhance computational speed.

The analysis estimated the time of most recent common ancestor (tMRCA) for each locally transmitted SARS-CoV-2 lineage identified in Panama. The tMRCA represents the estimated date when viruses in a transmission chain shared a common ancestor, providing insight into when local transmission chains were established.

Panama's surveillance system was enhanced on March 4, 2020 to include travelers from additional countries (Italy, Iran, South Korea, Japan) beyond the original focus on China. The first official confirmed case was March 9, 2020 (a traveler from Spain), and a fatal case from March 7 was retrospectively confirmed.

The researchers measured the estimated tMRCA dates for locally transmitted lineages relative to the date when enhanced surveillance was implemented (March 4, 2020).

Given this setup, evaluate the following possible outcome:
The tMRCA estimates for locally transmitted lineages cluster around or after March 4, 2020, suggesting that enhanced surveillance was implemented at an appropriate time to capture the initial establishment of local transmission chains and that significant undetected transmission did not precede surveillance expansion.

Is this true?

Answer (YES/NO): NO